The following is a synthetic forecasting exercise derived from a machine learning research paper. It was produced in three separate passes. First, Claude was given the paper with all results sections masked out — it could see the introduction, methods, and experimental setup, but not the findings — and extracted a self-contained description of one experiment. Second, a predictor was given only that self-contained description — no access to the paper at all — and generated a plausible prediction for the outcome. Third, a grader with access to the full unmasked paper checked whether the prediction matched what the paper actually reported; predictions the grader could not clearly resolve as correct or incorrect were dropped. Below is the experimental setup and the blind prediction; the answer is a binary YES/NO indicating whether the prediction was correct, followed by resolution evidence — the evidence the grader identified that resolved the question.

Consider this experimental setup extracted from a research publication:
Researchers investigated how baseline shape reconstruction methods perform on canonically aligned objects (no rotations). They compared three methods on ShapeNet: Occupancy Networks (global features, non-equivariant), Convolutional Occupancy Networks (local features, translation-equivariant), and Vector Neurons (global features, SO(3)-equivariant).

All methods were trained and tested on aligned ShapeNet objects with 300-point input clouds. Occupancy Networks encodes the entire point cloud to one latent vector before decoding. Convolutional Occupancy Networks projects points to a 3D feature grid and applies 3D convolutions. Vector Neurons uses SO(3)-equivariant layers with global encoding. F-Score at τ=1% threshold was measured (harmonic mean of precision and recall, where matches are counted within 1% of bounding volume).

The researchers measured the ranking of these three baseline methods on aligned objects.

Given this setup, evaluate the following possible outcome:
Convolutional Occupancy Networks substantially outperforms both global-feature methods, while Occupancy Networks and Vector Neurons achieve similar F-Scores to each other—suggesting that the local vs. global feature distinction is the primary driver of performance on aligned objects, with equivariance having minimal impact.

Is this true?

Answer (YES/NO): NO